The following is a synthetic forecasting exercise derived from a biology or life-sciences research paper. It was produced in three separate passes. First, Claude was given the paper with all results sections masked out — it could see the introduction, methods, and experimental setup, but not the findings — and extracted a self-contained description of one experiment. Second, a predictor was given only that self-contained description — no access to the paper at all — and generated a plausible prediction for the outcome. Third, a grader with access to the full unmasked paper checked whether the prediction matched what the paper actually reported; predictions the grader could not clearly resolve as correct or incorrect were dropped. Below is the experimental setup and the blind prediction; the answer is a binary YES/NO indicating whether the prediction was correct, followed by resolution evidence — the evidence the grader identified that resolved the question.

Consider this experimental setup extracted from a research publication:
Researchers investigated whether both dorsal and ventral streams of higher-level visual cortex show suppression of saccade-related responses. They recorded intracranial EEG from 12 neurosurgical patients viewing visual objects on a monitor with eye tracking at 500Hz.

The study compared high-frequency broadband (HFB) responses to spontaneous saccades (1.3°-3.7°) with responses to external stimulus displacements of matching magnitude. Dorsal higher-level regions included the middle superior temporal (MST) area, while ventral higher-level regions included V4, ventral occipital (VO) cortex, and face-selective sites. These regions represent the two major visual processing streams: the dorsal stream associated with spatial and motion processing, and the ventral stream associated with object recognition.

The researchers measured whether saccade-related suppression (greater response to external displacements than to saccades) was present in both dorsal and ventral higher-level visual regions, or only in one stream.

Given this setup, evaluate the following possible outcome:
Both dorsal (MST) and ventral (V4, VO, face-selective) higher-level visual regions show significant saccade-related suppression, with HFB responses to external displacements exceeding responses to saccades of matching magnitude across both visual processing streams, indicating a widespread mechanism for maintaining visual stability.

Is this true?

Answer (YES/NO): YES